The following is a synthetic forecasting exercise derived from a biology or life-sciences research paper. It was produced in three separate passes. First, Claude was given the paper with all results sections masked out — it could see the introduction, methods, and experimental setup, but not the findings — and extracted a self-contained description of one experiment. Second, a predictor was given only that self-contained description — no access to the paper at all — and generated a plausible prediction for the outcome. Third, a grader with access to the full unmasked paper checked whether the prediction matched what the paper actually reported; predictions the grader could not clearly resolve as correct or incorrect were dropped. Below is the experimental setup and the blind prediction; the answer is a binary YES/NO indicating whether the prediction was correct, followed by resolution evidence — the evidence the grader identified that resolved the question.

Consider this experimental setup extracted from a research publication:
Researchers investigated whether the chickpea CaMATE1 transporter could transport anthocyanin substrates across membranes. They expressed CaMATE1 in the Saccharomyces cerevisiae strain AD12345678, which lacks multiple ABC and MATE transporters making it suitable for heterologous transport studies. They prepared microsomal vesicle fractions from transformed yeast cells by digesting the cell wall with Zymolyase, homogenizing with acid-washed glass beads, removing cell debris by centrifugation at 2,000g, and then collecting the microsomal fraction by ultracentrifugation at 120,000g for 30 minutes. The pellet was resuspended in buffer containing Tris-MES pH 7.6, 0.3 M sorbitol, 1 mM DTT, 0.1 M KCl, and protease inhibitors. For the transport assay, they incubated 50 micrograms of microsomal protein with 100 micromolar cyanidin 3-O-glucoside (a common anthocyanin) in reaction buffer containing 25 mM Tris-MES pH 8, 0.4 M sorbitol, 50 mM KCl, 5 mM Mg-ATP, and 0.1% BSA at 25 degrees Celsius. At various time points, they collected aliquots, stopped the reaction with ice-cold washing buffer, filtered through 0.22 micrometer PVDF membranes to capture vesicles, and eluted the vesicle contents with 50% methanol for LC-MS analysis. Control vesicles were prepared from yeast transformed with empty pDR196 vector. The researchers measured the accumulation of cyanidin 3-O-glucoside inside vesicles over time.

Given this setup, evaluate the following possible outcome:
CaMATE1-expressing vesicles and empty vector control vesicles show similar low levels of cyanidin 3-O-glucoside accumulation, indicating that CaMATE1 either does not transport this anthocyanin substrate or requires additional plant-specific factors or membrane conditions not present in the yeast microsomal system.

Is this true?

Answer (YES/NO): NO